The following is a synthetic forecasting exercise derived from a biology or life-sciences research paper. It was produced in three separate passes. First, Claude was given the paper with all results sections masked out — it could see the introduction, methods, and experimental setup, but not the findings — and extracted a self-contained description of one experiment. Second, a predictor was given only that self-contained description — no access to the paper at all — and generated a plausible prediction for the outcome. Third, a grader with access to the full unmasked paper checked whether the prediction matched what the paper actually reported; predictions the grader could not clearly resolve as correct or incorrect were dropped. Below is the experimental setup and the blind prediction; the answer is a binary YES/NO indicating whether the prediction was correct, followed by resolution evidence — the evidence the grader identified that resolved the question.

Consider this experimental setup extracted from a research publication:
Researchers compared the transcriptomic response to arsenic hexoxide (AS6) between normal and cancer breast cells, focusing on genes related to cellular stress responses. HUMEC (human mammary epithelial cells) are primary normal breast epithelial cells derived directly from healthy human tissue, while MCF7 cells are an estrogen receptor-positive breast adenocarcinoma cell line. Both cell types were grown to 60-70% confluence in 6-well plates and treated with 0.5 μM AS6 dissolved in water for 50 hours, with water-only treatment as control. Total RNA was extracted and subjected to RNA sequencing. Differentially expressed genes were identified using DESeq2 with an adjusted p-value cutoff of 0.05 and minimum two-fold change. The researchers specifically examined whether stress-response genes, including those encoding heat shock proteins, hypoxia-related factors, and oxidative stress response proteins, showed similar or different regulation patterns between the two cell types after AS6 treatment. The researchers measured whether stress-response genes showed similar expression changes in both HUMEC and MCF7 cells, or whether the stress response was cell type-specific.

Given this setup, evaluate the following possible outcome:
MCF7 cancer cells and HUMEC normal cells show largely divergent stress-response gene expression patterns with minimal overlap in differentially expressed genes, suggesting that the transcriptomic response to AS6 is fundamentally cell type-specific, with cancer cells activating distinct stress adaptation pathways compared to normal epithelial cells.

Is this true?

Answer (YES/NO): NO